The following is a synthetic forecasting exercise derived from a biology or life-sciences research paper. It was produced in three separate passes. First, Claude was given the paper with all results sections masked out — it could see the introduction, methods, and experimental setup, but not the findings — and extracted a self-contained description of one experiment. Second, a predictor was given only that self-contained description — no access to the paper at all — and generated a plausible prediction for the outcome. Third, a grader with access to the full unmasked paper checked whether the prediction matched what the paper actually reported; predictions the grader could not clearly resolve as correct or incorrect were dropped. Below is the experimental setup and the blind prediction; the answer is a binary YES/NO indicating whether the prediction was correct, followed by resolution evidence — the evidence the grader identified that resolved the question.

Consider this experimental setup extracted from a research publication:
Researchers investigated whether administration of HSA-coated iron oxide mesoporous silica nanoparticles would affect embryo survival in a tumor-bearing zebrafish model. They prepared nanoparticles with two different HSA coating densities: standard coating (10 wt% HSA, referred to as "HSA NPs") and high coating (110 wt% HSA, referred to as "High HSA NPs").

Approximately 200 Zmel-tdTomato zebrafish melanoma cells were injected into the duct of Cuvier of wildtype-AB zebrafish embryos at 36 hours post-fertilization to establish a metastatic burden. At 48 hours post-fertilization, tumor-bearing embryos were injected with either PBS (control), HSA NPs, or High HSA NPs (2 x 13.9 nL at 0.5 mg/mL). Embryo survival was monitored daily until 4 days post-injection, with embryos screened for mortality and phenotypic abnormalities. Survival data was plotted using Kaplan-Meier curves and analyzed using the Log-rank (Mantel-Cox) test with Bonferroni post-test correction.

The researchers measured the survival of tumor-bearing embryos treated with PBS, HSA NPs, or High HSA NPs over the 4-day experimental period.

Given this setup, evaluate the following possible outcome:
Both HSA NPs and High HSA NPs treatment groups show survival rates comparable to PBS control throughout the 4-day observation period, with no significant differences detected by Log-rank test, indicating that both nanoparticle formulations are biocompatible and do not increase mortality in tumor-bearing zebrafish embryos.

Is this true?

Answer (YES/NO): NO